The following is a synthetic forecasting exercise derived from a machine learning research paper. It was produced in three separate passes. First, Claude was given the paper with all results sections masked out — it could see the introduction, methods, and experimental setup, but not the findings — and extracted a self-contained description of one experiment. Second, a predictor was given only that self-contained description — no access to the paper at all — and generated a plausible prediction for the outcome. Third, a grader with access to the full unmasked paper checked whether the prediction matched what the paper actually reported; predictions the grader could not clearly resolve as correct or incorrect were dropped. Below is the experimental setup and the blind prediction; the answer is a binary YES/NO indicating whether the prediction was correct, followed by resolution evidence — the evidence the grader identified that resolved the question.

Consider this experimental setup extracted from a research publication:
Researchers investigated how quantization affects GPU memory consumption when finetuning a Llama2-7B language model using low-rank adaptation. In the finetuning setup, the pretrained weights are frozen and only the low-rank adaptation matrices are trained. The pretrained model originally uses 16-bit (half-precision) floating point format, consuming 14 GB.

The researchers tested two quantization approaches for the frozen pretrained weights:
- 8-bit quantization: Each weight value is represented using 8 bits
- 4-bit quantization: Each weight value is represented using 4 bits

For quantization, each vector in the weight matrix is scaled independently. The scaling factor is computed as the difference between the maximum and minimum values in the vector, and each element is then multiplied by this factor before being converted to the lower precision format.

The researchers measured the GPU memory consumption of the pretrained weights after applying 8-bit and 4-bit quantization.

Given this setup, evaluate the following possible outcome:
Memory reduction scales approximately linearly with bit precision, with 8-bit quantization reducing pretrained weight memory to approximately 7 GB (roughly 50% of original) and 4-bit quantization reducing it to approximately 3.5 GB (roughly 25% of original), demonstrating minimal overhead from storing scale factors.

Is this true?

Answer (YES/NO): NO